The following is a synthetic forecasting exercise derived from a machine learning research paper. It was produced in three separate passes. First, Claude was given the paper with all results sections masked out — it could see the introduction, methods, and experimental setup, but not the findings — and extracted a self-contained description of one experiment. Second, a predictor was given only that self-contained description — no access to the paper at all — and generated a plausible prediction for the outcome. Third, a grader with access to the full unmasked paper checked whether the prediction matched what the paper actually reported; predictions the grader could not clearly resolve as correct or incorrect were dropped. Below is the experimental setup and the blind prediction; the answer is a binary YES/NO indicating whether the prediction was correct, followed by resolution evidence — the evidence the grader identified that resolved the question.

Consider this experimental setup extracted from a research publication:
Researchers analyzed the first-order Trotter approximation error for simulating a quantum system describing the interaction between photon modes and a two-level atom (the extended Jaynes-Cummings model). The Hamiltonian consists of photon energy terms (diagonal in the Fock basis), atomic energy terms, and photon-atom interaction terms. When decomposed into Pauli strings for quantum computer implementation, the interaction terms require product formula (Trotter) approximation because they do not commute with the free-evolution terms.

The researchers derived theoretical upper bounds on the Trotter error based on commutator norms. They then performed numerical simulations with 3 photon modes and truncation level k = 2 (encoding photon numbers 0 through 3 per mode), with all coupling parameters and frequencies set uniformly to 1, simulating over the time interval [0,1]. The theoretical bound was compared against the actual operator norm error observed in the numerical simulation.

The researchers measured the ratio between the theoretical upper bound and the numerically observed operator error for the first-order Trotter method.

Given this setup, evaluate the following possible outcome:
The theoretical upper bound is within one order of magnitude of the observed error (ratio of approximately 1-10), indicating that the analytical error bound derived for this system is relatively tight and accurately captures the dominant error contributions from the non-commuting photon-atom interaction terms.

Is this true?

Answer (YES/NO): NO